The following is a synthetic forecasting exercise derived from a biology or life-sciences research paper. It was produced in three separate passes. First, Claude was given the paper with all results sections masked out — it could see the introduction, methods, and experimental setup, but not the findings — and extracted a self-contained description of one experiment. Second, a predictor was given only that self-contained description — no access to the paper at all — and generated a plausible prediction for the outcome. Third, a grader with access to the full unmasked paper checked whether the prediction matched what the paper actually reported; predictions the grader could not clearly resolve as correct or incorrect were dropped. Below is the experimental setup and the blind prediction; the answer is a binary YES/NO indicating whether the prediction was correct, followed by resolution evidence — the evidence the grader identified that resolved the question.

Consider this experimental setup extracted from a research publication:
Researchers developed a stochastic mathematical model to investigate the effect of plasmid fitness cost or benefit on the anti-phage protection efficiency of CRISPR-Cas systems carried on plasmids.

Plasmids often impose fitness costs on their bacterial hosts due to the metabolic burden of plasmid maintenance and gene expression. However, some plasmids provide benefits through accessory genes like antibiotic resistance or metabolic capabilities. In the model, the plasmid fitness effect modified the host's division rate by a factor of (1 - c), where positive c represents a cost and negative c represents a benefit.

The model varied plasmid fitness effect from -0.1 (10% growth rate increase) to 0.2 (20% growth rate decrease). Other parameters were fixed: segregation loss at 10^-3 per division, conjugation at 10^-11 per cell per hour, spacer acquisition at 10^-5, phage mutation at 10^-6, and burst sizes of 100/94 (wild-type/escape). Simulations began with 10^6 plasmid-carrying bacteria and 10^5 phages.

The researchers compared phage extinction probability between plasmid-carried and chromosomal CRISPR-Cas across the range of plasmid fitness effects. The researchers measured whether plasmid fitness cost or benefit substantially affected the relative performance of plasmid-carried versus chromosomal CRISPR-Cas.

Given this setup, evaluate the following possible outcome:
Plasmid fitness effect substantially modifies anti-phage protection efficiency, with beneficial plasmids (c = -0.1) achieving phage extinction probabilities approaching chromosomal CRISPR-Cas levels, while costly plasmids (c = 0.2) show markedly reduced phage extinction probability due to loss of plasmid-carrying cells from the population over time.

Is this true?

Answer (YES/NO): NO